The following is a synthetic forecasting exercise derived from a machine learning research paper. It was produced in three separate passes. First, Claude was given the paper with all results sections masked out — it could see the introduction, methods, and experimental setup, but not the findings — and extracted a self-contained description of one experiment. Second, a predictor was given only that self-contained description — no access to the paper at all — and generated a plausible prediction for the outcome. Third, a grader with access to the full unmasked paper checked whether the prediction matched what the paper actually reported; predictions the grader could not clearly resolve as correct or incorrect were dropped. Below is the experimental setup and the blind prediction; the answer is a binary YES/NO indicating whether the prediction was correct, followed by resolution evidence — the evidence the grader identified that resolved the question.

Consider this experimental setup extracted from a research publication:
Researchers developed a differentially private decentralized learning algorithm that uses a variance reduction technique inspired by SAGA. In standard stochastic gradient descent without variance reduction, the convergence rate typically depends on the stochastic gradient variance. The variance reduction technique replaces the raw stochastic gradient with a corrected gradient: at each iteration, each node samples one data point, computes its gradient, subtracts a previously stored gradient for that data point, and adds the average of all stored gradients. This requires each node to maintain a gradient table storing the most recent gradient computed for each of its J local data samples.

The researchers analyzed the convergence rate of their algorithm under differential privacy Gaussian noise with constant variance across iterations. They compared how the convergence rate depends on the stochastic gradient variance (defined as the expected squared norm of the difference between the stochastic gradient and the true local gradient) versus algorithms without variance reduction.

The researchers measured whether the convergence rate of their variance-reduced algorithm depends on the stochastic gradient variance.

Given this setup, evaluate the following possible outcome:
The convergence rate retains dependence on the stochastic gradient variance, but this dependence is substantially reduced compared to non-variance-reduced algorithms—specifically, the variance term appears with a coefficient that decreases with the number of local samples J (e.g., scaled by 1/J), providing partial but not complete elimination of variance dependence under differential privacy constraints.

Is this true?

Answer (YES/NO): NO